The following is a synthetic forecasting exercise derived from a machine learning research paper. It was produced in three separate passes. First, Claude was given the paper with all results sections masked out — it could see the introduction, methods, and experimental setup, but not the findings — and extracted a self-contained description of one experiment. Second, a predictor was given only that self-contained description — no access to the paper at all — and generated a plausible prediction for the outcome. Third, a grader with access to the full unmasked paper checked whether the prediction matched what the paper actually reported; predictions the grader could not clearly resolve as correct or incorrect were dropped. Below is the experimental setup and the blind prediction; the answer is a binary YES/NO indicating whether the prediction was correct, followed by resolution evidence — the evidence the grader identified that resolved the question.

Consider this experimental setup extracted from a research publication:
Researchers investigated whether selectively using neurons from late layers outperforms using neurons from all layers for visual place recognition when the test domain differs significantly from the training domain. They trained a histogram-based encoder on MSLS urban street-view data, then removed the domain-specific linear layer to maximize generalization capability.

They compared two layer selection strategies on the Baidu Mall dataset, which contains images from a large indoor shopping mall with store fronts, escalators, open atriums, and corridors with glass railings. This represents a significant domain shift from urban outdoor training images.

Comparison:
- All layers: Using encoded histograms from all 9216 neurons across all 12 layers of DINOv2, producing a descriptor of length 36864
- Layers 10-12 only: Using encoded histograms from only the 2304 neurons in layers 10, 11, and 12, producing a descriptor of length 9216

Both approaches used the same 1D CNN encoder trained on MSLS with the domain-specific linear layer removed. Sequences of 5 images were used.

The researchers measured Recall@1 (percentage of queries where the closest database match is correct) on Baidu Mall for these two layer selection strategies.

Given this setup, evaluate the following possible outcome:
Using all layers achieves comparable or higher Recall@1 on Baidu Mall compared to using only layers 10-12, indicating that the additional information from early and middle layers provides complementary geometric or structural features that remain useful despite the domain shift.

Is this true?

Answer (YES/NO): NO